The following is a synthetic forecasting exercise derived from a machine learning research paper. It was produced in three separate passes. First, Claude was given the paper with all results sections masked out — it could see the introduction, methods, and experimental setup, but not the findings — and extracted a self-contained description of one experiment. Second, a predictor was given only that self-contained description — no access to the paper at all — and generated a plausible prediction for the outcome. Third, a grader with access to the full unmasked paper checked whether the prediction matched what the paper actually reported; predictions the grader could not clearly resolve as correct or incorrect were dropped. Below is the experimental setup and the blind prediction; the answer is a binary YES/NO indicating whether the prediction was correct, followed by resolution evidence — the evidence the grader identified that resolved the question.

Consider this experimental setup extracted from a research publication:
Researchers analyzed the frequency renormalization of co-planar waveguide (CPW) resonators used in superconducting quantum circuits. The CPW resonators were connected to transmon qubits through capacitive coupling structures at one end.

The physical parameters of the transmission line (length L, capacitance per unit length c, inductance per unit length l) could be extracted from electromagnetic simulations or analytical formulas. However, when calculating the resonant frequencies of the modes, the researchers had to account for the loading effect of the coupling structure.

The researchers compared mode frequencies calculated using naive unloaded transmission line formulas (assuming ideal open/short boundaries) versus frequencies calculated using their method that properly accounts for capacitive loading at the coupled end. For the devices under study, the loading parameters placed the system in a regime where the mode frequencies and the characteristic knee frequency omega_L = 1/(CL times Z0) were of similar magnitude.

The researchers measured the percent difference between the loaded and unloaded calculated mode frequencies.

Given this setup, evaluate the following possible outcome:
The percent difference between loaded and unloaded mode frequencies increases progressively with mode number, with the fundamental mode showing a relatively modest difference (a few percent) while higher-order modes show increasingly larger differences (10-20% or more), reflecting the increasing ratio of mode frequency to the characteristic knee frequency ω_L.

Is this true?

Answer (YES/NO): NO